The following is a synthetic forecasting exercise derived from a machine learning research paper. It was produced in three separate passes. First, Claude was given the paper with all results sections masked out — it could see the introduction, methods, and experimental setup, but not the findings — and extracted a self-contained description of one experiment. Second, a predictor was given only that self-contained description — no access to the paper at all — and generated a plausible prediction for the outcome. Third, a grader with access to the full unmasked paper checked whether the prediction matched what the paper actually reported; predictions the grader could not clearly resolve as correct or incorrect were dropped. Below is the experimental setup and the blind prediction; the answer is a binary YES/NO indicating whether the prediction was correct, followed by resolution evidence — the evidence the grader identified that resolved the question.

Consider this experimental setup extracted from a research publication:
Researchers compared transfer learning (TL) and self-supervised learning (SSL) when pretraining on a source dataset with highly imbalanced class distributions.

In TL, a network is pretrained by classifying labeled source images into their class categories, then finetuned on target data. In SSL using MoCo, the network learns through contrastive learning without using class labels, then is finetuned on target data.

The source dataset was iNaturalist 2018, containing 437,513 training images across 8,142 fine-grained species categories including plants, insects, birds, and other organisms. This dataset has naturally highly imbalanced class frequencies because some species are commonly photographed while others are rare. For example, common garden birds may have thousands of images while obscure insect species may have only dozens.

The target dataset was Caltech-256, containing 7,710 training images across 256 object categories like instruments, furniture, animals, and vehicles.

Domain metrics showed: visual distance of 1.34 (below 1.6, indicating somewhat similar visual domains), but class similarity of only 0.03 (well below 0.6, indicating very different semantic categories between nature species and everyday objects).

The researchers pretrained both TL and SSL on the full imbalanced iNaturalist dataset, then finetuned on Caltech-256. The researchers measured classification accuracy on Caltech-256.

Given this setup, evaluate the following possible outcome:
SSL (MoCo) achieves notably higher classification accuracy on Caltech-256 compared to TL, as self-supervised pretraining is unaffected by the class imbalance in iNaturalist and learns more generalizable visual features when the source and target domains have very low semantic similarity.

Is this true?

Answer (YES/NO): NO